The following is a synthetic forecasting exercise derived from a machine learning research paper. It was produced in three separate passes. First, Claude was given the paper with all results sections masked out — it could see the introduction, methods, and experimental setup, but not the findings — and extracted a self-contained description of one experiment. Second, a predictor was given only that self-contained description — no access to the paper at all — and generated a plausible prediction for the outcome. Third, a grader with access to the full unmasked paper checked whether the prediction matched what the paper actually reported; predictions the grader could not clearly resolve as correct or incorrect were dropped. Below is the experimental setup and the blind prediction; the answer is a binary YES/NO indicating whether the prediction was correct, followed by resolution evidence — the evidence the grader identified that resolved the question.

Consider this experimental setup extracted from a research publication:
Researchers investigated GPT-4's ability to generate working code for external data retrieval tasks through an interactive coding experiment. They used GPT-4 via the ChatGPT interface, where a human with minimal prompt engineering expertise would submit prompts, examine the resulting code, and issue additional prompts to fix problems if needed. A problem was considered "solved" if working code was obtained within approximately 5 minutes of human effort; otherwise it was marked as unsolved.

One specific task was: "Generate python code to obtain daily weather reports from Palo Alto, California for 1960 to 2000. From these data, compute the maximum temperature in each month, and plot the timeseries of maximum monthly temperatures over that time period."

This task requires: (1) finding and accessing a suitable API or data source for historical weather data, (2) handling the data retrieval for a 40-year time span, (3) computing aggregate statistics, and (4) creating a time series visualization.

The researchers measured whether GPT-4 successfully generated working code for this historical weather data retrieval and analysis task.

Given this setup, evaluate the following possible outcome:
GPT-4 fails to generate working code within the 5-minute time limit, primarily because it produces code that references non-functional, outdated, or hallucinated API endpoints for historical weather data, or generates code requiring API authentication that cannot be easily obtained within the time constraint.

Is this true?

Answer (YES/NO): NO